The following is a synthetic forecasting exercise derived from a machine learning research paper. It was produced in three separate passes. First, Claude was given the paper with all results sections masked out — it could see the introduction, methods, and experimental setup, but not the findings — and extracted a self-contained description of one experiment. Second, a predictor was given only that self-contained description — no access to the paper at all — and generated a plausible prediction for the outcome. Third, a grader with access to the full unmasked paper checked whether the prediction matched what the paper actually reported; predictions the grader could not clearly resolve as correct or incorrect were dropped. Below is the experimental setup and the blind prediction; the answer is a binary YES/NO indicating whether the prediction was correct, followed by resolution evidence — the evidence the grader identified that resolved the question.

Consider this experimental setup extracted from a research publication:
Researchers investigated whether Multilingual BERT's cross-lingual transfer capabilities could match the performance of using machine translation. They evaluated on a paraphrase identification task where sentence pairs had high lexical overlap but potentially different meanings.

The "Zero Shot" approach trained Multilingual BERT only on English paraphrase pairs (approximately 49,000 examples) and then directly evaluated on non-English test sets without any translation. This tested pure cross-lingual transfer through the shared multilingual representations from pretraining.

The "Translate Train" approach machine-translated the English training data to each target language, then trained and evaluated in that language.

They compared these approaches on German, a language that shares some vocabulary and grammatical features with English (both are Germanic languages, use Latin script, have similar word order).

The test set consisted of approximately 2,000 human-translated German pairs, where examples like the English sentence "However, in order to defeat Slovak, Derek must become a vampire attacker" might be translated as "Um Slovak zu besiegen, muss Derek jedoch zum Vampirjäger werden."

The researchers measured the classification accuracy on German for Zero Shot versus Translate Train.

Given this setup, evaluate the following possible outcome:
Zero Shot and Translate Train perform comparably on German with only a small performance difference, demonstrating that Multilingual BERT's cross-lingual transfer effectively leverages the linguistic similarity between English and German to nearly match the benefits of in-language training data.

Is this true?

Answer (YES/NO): NO